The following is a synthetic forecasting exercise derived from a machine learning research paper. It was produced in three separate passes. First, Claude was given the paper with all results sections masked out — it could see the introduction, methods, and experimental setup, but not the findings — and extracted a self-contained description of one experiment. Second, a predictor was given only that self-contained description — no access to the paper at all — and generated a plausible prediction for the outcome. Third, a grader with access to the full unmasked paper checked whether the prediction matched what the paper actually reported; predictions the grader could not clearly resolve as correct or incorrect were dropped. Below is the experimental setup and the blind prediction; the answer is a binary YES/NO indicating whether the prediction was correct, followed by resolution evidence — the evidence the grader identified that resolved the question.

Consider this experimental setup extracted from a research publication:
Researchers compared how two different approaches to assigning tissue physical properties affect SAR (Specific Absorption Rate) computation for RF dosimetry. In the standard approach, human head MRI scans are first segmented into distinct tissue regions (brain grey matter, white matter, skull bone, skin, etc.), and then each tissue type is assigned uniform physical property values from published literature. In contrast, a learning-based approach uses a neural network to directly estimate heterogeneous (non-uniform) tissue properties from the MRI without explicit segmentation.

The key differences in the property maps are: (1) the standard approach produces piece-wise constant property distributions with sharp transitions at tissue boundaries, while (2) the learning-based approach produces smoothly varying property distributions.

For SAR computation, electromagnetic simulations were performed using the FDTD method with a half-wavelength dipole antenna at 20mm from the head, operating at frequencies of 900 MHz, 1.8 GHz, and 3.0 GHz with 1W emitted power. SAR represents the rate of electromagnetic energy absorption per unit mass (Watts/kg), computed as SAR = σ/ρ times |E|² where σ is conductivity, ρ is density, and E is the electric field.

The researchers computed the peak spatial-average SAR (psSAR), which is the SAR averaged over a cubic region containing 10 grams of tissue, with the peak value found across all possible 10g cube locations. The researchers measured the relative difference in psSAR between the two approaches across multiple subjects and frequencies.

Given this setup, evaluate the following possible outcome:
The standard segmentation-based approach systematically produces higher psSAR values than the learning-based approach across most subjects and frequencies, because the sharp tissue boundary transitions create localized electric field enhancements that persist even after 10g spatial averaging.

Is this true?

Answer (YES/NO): NO